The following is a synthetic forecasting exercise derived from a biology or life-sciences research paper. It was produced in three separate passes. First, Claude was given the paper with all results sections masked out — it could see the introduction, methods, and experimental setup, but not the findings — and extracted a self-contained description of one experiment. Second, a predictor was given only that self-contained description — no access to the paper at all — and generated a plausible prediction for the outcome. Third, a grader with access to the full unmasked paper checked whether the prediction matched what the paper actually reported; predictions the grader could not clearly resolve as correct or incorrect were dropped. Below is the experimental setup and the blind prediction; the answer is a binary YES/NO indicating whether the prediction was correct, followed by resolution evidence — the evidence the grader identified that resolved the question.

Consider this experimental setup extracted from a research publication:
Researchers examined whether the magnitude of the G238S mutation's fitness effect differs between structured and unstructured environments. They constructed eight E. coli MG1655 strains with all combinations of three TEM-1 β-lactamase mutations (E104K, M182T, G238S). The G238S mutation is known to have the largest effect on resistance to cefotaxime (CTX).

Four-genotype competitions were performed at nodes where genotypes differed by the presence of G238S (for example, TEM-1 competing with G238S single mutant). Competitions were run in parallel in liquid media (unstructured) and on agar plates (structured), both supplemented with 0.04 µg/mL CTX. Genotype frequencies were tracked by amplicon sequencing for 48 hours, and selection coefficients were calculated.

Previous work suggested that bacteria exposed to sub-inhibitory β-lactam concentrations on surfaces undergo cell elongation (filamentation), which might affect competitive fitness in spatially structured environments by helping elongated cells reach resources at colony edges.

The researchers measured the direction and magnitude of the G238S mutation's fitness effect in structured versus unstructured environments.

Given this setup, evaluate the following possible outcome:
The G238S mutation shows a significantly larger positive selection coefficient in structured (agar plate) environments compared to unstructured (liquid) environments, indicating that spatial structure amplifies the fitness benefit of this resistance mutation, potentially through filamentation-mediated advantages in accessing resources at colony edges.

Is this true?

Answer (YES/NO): NO